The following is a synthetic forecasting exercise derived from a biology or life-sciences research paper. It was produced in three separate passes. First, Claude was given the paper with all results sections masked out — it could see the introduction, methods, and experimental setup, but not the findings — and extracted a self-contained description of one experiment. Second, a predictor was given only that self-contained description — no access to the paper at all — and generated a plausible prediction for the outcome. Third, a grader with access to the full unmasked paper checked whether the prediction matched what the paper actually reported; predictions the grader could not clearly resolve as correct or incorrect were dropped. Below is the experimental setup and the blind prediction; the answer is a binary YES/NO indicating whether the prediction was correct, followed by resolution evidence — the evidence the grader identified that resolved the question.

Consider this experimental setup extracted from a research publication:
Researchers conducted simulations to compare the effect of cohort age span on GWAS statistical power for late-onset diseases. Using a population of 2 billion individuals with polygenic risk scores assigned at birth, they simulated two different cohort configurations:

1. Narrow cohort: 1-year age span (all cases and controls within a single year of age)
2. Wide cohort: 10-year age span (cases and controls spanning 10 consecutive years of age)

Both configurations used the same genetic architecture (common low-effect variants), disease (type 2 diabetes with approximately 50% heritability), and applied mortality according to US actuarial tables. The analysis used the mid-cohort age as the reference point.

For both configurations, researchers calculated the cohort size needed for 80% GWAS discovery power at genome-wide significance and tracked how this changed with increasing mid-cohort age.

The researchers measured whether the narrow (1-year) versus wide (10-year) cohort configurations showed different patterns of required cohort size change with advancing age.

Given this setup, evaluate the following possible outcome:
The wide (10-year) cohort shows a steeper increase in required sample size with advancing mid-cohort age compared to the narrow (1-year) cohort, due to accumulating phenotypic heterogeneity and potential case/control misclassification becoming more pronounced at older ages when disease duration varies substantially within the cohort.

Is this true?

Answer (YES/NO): NO